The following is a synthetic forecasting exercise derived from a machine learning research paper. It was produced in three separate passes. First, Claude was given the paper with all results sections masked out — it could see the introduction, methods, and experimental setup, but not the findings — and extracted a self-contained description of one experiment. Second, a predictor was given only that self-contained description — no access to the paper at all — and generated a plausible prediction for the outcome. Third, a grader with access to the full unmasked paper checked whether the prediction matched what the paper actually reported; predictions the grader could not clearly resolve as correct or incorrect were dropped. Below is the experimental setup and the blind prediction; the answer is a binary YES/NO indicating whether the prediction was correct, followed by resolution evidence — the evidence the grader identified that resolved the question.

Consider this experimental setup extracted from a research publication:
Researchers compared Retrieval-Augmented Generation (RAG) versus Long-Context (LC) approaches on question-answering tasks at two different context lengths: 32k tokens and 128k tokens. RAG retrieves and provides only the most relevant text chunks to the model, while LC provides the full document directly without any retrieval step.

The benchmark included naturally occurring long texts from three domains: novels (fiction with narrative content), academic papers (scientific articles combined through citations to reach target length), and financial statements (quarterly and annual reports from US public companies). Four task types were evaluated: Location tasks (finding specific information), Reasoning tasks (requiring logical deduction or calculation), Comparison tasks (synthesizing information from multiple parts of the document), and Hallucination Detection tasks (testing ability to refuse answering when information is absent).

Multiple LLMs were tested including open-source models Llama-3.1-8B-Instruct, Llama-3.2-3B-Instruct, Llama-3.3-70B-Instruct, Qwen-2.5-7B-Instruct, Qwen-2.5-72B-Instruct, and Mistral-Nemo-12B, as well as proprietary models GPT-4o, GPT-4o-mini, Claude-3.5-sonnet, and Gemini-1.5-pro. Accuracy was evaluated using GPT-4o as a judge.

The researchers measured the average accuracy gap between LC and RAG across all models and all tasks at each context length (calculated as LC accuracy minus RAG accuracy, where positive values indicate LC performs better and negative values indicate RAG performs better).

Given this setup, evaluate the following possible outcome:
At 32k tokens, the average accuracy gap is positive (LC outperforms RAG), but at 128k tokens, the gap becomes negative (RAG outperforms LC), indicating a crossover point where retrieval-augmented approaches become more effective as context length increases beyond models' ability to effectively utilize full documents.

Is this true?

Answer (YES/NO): YES